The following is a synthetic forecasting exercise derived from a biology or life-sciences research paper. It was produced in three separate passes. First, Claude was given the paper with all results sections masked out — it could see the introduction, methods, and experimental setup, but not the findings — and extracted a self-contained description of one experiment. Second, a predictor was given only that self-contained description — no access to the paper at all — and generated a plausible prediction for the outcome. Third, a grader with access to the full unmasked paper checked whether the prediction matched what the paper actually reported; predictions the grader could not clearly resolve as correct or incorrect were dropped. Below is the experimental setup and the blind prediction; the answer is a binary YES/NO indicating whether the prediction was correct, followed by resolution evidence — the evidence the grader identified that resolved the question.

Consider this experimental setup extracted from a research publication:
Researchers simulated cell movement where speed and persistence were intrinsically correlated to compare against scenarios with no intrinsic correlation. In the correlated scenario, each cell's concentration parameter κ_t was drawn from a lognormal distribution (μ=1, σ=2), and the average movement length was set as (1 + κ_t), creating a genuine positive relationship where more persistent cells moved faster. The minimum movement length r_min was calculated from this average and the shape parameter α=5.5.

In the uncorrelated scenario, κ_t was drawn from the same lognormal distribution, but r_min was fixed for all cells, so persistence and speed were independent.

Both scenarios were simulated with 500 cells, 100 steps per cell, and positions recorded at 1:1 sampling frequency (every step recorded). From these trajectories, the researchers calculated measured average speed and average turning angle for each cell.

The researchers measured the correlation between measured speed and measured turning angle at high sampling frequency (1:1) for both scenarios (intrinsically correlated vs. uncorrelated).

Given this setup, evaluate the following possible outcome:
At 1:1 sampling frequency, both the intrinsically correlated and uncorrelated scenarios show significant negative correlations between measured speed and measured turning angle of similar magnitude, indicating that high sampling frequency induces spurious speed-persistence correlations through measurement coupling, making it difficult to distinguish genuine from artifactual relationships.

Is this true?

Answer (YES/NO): NO